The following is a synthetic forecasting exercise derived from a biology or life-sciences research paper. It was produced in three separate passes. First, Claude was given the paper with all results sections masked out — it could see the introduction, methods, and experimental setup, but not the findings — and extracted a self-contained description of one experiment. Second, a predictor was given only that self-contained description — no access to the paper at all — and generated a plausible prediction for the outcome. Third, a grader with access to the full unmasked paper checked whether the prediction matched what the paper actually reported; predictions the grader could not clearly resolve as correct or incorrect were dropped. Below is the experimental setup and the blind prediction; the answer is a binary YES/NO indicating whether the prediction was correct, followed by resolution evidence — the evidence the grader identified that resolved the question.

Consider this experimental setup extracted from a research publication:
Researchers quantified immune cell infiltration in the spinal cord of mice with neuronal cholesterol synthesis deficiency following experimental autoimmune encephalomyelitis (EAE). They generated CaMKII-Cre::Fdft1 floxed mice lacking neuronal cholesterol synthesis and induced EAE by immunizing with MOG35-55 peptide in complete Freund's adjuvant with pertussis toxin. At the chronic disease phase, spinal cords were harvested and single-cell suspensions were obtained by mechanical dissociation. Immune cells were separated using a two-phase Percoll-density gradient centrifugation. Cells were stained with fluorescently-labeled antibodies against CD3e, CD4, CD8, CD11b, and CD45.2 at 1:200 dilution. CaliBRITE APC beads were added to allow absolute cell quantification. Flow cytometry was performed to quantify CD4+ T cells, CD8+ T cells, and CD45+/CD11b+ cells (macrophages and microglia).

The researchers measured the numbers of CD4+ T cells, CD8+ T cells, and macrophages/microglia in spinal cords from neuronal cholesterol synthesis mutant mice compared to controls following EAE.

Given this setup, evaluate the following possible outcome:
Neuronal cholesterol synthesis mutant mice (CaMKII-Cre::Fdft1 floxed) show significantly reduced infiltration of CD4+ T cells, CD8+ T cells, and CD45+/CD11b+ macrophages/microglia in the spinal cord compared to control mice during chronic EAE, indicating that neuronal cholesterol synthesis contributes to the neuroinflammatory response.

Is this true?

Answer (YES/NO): NO